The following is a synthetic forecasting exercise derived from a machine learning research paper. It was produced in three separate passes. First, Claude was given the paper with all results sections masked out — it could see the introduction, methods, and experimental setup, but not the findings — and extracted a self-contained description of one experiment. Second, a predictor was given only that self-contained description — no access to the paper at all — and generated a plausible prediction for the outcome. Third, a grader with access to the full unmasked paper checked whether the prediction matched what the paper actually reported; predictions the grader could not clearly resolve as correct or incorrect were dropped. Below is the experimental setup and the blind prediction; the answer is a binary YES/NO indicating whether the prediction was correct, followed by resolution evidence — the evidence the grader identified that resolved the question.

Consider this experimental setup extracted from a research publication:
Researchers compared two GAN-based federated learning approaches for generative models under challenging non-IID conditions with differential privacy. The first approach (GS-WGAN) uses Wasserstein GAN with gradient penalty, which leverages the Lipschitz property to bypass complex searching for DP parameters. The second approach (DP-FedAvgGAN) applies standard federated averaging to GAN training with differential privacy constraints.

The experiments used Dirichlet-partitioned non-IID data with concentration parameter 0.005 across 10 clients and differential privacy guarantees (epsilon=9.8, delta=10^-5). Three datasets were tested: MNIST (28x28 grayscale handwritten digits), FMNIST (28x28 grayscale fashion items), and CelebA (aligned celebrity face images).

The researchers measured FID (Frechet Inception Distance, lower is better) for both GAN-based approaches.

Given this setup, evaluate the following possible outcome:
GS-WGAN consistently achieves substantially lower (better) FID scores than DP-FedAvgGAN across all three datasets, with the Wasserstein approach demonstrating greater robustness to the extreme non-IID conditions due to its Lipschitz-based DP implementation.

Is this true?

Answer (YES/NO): YES